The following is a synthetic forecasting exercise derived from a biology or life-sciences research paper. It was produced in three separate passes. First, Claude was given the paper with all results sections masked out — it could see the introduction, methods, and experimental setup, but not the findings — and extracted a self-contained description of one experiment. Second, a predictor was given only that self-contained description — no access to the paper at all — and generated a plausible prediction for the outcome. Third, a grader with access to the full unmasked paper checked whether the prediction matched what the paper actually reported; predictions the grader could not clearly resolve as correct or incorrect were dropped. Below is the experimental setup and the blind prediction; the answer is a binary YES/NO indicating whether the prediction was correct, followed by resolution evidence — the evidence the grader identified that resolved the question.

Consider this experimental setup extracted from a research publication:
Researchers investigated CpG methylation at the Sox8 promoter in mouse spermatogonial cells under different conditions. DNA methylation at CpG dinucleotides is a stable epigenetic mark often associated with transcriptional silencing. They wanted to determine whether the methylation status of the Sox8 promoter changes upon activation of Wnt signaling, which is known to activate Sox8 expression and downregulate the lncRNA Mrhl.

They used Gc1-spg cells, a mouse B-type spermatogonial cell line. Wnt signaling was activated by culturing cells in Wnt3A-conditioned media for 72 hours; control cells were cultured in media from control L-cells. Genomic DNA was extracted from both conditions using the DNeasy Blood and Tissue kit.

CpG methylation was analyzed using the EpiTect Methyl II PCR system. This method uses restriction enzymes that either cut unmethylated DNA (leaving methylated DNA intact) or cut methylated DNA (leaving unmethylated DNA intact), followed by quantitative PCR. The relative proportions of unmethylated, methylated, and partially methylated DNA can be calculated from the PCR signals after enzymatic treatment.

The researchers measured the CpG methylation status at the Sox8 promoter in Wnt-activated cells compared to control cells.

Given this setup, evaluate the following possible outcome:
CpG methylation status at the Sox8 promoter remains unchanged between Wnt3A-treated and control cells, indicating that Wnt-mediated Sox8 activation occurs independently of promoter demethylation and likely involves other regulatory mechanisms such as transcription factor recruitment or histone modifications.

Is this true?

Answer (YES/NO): NO